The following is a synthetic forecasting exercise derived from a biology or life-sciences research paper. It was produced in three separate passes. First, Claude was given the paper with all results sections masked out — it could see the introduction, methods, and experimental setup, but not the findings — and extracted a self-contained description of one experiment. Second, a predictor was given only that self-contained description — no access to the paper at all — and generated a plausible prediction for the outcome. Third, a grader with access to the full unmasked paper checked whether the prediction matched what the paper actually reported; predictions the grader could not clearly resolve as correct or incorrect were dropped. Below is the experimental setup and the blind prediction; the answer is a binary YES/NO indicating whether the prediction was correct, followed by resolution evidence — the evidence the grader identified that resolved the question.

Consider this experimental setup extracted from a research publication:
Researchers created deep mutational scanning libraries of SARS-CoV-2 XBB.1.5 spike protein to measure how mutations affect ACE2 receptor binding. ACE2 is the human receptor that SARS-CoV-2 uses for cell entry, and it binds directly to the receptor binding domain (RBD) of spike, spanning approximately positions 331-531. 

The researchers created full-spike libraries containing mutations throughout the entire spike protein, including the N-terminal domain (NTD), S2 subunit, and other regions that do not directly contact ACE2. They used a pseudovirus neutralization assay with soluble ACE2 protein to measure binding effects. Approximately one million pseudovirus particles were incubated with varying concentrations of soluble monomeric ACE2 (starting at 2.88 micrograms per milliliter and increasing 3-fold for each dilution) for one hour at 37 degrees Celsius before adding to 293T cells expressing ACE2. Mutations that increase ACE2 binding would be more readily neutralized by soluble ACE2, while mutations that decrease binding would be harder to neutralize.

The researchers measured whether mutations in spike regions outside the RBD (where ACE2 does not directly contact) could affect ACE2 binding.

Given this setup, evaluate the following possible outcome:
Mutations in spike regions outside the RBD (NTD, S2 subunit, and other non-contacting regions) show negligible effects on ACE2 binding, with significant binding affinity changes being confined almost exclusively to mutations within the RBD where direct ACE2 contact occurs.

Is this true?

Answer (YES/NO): NO